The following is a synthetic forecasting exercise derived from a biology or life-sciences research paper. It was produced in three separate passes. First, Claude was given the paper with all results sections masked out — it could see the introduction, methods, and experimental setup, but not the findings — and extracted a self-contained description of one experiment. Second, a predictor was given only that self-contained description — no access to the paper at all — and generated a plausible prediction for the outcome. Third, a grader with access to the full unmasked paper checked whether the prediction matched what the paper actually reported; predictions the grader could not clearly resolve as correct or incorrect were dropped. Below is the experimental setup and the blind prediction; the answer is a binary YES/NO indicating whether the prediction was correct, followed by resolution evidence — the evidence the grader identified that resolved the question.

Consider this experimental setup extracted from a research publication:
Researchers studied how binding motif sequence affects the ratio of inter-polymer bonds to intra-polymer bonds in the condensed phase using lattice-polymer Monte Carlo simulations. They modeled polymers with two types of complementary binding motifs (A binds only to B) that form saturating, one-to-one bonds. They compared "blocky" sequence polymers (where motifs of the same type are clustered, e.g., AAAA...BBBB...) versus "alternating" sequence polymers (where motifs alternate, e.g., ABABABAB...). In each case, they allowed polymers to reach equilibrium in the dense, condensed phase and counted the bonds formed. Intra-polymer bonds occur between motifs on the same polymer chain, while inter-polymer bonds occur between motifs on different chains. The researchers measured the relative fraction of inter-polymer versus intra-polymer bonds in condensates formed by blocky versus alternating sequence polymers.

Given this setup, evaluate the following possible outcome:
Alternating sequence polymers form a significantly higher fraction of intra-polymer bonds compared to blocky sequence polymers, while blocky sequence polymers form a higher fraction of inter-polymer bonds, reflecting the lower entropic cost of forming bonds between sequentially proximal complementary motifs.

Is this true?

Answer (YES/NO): YES